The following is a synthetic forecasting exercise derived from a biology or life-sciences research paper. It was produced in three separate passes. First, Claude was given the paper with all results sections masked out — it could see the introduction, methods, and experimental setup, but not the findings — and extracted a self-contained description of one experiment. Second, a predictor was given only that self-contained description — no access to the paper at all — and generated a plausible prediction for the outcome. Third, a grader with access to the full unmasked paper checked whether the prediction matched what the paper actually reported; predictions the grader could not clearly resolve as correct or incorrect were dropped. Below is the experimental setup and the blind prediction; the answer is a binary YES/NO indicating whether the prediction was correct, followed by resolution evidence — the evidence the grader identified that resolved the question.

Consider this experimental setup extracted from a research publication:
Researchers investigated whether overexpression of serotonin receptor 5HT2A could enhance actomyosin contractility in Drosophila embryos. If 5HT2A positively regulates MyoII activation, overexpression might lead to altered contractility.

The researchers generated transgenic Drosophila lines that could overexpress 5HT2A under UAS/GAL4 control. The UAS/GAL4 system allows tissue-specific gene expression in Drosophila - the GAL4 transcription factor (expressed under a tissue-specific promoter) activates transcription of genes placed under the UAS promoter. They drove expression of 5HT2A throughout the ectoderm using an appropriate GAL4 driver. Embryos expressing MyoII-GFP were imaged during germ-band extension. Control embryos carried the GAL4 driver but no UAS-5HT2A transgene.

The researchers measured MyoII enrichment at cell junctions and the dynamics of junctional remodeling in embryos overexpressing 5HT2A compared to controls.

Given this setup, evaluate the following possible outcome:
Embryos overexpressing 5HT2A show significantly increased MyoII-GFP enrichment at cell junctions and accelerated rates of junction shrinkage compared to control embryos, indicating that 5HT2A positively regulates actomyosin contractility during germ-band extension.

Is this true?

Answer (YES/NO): NO